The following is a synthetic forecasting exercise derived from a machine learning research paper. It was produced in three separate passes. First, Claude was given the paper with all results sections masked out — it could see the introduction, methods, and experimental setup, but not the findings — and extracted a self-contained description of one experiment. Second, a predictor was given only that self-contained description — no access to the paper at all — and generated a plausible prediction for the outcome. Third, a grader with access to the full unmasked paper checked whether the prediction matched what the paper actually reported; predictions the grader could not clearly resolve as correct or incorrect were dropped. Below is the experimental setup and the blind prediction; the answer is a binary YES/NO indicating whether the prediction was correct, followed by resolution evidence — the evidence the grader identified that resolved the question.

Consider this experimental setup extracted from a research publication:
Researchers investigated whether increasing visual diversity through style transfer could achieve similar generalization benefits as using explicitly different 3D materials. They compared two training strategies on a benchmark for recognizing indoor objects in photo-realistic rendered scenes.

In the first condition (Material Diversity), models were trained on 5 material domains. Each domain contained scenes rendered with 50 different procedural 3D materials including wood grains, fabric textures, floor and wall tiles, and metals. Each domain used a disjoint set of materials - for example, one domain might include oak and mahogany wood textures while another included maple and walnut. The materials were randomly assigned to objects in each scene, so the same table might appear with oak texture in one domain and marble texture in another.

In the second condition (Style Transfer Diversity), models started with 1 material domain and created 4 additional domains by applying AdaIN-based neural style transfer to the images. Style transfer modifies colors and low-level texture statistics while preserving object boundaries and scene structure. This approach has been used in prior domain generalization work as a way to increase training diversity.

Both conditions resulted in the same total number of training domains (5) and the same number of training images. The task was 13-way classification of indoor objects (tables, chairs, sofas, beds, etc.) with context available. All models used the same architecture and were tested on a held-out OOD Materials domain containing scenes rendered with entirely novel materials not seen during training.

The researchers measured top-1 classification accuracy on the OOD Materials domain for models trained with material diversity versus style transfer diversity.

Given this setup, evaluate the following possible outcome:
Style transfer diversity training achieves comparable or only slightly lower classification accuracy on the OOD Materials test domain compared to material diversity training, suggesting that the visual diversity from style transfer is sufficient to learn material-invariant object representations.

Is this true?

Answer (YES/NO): NO